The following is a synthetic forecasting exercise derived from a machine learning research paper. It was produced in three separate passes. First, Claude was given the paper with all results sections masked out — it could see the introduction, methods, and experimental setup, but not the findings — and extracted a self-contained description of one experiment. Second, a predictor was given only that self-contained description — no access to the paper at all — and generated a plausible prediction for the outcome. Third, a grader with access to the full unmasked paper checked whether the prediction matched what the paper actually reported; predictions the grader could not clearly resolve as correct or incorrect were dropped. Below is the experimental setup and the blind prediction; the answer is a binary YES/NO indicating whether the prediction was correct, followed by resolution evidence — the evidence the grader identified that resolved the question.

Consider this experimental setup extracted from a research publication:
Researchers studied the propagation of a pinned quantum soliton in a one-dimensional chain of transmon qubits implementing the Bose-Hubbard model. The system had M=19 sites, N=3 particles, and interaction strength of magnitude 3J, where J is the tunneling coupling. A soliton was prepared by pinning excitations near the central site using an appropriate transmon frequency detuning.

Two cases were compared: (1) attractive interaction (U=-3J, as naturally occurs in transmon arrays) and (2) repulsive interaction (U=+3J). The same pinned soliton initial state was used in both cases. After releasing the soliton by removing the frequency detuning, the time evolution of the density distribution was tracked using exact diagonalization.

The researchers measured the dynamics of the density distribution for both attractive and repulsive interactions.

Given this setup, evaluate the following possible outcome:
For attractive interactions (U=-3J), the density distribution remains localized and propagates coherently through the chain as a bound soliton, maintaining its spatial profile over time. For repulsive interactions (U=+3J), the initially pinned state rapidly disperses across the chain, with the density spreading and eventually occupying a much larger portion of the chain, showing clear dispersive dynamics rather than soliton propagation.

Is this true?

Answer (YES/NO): YES